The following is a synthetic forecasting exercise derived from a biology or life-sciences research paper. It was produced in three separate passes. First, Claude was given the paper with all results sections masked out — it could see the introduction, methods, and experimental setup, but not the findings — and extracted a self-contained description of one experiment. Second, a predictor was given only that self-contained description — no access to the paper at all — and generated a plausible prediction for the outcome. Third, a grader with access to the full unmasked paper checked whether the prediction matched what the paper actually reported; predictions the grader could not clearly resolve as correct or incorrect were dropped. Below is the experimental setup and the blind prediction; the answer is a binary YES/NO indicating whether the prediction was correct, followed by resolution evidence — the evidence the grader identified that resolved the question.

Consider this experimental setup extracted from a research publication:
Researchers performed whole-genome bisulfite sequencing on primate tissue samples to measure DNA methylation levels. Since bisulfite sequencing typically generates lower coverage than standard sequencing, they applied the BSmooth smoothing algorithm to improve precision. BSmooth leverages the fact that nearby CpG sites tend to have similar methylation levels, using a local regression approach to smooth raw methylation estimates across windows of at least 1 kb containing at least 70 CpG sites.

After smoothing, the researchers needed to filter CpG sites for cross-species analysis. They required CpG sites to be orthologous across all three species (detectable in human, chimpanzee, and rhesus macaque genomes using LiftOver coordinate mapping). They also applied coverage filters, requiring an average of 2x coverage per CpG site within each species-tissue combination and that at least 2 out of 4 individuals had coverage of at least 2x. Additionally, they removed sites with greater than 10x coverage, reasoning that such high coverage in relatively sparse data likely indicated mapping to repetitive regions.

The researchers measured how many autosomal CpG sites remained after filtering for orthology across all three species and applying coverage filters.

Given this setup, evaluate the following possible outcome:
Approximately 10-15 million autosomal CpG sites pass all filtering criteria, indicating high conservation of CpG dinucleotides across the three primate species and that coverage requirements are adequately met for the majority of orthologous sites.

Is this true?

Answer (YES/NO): NO